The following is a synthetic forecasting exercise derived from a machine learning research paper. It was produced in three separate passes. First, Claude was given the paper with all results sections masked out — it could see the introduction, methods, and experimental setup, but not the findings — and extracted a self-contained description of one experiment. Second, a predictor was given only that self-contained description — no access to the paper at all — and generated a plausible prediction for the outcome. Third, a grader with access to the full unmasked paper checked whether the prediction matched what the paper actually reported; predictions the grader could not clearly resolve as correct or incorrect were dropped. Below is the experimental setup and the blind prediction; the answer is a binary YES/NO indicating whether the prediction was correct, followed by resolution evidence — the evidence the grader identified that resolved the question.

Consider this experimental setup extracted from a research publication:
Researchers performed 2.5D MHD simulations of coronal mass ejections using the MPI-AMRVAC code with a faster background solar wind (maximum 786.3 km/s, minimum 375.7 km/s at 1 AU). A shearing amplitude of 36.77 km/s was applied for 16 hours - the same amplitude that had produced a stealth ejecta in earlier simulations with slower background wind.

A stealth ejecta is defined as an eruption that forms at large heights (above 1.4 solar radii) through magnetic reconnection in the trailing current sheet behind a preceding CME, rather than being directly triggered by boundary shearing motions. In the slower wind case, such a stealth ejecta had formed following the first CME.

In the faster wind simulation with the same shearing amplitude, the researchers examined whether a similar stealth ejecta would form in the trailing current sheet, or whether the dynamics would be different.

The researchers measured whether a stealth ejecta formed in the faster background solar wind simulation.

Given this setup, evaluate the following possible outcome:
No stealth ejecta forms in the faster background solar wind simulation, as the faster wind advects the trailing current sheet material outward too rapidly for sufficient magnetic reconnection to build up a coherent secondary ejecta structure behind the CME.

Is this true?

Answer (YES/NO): NO